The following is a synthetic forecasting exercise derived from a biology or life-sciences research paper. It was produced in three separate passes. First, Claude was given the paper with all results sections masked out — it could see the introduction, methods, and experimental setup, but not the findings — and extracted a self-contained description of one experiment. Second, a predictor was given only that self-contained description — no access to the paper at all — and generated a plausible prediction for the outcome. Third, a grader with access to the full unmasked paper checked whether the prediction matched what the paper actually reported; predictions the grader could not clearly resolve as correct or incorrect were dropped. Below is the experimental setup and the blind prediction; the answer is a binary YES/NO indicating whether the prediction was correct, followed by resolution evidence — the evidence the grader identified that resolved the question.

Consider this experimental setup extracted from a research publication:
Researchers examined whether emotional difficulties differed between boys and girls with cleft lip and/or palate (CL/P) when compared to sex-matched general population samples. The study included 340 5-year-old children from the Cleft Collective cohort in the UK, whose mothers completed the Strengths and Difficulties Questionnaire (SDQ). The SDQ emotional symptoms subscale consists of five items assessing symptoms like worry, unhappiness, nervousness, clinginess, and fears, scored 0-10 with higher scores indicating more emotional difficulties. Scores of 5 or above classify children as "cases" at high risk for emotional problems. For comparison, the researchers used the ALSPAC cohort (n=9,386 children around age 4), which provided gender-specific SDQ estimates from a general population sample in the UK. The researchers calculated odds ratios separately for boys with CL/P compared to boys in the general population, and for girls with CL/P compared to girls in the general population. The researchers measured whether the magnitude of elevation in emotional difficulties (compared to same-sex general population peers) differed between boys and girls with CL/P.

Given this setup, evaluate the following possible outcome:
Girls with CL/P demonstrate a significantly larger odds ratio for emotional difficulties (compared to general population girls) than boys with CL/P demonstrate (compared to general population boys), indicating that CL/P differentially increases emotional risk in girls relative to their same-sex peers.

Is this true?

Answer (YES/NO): NO